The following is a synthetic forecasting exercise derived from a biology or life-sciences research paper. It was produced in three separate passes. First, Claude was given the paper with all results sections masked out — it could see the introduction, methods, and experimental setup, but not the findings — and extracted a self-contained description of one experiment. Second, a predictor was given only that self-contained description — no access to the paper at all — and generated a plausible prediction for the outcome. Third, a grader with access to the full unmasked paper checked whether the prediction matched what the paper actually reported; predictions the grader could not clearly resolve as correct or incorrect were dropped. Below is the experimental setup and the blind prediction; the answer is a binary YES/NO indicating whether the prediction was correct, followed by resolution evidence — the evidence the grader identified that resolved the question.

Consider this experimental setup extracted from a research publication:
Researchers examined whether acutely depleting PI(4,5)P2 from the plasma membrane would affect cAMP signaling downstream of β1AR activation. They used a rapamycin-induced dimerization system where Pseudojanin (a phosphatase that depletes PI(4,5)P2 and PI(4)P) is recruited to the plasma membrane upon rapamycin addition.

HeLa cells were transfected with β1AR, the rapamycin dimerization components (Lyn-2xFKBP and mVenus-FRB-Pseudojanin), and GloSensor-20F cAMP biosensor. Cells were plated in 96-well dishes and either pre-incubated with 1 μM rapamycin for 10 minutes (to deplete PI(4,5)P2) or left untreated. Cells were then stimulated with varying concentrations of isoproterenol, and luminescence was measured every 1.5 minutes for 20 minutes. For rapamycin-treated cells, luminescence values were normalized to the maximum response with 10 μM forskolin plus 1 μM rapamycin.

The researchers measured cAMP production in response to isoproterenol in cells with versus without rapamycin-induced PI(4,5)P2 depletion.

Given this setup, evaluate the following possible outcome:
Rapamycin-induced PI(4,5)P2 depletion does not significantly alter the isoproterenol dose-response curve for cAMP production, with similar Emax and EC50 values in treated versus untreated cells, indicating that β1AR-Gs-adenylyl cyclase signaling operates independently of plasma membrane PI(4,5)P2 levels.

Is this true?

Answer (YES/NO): NO